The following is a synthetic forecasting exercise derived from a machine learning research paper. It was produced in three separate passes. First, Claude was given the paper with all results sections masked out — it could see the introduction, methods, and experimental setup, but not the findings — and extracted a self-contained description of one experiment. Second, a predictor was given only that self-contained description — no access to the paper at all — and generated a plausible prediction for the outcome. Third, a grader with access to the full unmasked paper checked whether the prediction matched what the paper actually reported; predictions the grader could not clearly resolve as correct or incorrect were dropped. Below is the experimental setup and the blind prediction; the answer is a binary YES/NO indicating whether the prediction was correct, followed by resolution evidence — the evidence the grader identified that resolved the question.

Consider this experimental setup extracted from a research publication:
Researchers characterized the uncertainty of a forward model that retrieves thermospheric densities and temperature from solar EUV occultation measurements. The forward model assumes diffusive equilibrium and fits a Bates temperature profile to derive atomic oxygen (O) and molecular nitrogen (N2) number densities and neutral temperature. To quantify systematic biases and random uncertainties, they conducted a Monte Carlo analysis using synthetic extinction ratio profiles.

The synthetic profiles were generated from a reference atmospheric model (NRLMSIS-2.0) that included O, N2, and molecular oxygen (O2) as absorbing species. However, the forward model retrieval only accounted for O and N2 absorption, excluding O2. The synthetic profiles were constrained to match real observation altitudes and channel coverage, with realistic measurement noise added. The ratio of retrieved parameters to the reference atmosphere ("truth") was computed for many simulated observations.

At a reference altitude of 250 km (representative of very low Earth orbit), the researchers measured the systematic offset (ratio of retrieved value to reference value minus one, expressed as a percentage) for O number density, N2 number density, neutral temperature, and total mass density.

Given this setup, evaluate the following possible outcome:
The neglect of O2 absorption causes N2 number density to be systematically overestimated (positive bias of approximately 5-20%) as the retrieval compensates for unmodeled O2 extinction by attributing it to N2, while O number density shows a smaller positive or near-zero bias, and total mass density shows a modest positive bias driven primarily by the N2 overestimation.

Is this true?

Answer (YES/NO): NO